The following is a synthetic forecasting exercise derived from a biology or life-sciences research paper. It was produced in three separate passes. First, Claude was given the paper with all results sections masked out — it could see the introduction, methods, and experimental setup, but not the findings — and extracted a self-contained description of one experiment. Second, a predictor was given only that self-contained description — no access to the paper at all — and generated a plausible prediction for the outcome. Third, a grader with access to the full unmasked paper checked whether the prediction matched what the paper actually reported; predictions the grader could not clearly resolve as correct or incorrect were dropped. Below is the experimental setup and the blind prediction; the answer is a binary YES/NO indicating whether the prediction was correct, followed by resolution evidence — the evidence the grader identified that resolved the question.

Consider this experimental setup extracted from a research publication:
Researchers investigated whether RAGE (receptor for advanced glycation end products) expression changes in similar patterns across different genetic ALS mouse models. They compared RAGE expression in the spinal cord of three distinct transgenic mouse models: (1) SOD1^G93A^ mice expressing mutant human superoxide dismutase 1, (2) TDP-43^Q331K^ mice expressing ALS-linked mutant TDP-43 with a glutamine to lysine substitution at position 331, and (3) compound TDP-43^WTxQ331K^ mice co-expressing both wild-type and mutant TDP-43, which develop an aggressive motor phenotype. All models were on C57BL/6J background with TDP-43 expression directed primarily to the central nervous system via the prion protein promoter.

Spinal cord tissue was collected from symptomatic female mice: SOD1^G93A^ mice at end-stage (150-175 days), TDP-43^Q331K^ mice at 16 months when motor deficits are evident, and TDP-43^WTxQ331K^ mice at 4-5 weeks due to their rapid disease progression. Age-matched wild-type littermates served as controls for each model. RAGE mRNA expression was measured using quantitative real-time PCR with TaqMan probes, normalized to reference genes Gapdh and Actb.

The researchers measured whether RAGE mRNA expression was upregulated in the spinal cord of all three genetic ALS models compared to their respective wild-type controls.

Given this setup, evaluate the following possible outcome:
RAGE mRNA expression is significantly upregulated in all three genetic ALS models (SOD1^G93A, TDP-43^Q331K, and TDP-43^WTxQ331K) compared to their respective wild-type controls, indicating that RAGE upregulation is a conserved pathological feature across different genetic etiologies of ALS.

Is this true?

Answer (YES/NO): YES